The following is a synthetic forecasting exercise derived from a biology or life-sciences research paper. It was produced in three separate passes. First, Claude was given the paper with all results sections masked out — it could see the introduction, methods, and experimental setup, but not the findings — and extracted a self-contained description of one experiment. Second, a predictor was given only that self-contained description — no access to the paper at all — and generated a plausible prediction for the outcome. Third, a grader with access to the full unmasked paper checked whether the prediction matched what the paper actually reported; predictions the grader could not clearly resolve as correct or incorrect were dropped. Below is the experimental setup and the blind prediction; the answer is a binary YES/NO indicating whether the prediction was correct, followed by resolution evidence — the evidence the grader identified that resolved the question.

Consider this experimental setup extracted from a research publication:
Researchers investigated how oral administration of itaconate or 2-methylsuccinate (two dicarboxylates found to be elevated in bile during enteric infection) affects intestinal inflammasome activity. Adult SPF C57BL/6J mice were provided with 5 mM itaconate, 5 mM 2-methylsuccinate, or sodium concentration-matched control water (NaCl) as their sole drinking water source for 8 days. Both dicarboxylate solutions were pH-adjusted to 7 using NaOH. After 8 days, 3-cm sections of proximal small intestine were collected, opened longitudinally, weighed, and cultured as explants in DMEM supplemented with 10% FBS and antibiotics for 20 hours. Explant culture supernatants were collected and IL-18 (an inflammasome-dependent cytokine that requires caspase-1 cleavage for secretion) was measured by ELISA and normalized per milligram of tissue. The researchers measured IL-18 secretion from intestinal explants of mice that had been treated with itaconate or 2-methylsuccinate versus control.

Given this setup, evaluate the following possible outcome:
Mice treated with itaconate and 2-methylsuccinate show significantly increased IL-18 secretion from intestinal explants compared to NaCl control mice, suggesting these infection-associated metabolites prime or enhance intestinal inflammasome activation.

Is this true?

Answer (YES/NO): NO